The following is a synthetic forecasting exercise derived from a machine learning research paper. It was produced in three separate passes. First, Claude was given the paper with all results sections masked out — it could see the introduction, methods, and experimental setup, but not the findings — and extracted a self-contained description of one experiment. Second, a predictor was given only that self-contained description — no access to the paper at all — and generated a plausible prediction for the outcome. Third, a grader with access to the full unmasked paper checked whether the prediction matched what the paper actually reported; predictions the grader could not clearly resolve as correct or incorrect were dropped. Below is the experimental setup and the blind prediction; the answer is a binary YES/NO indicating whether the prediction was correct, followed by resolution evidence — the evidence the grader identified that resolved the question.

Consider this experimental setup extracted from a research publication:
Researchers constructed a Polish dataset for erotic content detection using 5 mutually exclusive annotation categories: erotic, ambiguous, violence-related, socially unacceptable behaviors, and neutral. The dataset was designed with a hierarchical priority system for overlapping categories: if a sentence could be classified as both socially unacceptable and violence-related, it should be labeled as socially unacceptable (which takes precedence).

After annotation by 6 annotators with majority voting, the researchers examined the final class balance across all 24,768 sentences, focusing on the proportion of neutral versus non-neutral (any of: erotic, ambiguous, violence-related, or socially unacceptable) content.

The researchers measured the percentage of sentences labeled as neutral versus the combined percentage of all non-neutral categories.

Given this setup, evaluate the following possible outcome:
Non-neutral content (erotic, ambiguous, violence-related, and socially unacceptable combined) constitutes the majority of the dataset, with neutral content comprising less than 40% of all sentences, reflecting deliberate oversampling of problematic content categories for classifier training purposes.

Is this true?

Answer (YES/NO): NO